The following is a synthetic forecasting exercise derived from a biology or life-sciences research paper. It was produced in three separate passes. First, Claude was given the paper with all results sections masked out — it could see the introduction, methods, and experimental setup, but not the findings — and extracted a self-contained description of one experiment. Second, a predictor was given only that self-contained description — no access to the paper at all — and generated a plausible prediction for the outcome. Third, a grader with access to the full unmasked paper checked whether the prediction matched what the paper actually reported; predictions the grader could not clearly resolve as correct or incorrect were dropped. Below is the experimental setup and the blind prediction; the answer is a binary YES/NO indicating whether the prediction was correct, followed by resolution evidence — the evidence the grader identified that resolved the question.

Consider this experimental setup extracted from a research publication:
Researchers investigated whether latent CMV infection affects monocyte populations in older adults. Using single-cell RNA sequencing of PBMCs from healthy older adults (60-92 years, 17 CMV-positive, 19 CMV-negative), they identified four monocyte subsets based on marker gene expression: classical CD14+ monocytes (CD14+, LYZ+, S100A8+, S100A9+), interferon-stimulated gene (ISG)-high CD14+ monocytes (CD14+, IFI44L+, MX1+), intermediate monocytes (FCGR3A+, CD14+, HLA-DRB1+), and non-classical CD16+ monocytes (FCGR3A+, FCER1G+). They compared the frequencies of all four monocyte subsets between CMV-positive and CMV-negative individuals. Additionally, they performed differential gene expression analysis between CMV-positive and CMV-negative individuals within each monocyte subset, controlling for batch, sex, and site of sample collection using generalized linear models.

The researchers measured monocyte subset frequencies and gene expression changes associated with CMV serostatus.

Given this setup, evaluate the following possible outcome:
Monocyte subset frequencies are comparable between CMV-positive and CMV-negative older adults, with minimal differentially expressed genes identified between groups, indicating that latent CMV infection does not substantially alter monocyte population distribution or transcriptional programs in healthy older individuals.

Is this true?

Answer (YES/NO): YES